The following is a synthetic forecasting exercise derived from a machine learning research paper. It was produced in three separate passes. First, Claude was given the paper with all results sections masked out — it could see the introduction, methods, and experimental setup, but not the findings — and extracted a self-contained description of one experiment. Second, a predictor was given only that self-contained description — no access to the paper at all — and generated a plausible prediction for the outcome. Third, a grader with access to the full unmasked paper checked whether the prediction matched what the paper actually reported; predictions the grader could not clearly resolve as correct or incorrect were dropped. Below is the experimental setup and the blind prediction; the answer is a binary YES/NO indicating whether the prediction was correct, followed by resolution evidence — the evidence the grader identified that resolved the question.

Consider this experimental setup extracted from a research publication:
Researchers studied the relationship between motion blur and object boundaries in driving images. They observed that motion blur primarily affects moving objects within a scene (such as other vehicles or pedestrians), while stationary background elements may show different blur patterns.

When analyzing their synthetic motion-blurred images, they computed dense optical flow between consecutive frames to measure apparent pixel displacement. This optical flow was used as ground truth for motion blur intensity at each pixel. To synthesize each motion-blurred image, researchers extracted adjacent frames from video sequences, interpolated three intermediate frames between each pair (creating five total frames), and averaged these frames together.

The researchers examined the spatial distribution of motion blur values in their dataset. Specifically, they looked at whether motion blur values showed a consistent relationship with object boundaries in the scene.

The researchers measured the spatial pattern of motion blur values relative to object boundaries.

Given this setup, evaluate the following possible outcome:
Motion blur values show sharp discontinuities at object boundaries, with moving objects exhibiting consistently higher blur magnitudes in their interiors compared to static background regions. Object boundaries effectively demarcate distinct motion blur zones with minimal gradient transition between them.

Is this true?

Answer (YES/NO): NO